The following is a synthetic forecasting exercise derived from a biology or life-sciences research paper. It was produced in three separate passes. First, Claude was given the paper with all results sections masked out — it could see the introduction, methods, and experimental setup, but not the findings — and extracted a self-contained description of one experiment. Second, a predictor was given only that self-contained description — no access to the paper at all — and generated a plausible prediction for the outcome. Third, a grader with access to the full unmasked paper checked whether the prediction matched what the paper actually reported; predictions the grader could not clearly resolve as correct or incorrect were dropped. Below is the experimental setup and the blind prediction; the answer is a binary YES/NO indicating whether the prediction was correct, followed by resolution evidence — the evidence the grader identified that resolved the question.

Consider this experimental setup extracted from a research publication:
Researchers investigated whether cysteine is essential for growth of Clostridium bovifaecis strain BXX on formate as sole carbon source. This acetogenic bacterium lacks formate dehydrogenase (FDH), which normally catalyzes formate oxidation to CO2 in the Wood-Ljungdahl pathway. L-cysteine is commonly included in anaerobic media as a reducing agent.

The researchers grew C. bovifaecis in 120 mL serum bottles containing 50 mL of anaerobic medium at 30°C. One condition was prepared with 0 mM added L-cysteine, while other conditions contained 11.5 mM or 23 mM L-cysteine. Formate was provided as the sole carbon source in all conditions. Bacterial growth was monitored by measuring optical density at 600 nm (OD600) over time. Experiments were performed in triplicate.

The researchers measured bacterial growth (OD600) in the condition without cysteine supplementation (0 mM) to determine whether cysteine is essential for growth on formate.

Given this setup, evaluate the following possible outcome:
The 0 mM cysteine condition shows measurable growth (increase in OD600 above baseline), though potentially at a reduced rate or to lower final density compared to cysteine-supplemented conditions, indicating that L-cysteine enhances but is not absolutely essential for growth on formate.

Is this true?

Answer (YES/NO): NO